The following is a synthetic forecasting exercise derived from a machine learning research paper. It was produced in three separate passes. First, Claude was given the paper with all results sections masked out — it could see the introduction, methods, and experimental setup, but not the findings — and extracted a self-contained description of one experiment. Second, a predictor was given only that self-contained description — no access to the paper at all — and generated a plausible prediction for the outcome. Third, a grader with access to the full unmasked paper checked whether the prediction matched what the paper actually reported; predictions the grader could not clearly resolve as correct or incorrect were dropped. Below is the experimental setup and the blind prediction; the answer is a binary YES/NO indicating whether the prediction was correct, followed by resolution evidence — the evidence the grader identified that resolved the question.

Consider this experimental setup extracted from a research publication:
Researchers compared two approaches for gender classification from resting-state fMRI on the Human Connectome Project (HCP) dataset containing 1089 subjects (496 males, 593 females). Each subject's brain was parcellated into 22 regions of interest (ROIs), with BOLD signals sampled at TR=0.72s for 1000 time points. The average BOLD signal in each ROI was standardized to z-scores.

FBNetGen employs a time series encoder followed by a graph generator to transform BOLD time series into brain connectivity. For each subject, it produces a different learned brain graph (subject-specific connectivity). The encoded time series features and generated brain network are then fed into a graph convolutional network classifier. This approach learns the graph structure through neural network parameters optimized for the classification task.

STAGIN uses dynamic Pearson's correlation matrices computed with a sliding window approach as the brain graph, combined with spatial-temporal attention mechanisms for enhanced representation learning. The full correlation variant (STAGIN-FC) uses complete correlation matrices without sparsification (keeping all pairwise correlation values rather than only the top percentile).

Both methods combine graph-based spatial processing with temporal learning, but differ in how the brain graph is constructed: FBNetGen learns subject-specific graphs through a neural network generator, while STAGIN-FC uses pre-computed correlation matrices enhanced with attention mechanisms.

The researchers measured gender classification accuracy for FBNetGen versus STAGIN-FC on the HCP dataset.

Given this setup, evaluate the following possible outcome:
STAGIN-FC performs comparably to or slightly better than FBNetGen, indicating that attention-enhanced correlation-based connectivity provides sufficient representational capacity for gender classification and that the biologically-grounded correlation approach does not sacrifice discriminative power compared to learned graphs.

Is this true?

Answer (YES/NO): NO